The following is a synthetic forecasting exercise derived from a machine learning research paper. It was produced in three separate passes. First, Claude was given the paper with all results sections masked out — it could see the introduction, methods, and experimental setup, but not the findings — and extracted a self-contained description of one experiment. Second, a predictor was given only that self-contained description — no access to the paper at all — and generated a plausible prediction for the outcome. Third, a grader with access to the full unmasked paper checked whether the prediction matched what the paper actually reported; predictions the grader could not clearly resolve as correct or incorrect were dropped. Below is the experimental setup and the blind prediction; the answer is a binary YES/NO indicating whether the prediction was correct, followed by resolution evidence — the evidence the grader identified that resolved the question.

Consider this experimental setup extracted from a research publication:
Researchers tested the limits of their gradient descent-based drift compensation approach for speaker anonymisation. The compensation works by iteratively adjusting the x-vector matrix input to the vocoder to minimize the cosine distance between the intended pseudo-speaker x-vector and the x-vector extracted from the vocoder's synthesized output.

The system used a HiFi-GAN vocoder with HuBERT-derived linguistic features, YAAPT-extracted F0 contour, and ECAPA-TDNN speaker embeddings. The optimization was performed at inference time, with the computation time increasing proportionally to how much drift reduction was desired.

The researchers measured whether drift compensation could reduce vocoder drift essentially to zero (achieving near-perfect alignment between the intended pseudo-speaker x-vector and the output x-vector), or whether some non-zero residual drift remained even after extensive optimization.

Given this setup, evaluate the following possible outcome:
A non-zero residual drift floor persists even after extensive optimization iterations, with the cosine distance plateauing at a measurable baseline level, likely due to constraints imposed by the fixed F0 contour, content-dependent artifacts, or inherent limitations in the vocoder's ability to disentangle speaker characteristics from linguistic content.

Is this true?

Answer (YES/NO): NO